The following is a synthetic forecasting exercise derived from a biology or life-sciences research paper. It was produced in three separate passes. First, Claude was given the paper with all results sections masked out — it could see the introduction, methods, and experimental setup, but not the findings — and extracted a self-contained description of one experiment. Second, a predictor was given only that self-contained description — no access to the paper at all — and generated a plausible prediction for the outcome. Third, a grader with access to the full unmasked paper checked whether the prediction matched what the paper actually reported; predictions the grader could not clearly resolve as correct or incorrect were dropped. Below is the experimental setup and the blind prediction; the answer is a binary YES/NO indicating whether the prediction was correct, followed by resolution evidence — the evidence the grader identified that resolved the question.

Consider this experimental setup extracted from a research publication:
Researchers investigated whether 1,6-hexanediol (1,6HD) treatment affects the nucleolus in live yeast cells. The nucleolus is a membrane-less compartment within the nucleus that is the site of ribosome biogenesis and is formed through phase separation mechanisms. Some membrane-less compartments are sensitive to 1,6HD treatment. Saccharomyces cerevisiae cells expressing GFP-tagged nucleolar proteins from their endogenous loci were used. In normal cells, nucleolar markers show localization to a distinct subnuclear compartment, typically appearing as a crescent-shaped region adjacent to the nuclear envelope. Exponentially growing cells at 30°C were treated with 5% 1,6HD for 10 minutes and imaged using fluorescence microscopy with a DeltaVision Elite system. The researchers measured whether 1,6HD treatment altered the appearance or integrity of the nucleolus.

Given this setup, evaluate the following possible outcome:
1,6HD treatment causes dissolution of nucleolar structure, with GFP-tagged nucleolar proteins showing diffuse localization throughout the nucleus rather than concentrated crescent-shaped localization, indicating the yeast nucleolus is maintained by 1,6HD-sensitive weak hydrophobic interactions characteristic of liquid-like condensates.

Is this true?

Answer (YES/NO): NO